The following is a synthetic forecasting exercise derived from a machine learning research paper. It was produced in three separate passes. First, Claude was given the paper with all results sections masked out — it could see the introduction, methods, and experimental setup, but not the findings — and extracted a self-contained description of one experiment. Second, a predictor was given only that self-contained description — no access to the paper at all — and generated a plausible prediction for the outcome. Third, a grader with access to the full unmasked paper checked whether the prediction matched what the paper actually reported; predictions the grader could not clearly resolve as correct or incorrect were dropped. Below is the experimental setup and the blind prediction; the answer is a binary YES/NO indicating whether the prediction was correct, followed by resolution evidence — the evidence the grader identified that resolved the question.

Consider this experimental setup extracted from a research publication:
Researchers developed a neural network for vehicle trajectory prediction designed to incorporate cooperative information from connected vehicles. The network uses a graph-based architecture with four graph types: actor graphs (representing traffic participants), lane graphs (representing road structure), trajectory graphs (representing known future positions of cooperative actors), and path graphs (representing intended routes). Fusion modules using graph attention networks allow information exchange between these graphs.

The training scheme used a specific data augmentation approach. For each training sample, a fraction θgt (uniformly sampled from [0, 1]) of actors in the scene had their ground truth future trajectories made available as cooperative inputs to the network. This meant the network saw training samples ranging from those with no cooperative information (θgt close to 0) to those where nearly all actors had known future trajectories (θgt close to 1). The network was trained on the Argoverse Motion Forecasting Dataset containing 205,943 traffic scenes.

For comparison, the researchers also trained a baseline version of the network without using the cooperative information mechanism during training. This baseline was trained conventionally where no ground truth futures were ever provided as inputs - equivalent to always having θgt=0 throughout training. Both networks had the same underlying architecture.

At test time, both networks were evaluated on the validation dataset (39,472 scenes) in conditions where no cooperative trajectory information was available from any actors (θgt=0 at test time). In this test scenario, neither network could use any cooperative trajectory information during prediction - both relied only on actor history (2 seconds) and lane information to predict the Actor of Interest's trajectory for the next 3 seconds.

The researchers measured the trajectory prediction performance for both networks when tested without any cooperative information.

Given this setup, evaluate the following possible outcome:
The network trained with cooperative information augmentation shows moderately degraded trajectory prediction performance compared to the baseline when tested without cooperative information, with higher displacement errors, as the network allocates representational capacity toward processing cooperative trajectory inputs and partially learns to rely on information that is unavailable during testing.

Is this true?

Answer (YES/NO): NO